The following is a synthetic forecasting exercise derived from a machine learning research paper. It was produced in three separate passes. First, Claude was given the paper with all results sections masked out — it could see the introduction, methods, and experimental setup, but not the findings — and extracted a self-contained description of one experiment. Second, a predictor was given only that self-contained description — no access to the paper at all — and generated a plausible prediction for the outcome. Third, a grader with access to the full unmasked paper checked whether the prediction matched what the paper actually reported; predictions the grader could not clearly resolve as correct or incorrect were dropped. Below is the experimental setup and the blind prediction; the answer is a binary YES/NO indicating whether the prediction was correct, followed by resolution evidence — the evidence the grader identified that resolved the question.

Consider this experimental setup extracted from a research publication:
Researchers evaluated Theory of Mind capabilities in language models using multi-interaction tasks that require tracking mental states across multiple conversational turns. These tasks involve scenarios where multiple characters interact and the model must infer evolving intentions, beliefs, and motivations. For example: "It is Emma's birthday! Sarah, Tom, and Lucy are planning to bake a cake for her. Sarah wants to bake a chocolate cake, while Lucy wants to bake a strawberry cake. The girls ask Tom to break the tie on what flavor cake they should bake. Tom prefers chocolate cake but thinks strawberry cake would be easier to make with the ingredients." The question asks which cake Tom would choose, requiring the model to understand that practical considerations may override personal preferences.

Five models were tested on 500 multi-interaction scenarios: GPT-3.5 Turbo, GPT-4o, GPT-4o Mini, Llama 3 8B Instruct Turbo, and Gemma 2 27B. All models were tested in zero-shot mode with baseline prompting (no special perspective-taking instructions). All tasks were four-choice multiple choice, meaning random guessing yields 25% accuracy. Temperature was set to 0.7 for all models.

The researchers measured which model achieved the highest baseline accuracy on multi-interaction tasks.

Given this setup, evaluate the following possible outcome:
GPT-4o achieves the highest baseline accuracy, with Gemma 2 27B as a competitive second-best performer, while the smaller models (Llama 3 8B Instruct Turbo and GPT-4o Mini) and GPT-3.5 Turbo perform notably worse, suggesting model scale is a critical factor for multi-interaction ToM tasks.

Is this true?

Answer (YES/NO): NO